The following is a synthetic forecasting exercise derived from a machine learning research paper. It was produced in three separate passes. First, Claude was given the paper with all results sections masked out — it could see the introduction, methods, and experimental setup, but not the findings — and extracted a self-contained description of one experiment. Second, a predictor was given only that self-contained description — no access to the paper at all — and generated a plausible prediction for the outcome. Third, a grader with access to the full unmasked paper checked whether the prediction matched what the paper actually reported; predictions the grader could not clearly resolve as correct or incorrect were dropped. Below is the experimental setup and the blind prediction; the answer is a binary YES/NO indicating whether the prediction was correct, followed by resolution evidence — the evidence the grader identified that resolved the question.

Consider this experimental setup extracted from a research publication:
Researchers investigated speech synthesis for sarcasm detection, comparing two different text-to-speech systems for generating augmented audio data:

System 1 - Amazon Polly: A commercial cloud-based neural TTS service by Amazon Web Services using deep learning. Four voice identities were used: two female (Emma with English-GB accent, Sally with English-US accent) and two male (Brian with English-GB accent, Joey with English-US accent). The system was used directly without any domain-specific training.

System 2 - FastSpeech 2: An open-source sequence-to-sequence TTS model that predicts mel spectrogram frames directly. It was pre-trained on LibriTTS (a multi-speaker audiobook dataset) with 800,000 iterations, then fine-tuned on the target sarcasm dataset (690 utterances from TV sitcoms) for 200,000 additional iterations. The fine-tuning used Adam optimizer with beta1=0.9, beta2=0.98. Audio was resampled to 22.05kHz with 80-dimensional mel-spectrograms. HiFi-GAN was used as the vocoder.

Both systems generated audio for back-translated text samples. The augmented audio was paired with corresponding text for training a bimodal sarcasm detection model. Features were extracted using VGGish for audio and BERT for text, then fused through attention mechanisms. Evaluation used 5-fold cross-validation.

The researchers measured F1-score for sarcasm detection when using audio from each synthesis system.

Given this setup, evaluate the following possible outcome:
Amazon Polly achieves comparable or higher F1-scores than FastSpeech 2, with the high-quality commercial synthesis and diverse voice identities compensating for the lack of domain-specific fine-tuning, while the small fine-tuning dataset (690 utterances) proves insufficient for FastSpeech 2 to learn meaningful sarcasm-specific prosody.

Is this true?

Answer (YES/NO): NO